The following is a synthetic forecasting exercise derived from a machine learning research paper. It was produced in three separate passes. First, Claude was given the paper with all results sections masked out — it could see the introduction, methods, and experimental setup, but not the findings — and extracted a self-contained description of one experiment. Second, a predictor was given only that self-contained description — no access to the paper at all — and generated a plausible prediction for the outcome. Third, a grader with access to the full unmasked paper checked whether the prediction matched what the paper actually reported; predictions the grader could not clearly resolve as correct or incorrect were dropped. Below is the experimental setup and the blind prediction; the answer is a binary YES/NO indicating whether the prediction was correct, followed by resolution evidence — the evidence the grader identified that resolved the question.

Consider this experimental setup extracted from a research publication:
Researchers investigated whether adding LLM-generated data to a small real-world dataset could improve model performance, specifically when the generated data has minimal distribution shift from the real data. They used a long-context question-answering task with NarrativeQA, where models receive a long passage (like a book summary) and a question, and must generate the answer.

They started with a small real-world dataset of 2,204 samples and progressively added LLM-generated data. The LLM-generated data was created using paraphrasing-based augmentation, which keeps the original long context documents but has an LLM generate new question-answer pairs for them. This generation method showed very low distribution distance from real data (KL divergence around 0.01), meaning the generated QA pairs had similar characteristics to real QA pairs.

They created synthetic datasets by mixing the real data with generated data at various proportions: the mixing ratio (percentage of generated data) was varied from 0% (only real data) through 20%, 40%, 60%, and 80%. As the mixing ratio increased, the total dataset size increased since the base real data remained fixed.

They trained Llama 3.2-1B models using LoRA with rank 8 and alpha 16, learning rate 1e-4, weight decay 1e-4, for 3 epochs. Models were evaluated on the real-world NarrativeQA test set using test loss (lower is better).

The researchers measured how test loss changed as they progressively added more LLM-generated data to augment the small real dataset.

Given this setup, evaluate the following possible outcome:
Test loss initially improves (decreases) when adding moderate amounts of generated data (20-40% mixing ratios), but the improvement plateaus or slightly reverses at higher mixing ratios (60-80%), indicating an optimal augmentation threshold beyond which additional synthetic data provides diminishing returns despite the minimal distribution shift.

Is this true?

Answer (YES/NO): YES